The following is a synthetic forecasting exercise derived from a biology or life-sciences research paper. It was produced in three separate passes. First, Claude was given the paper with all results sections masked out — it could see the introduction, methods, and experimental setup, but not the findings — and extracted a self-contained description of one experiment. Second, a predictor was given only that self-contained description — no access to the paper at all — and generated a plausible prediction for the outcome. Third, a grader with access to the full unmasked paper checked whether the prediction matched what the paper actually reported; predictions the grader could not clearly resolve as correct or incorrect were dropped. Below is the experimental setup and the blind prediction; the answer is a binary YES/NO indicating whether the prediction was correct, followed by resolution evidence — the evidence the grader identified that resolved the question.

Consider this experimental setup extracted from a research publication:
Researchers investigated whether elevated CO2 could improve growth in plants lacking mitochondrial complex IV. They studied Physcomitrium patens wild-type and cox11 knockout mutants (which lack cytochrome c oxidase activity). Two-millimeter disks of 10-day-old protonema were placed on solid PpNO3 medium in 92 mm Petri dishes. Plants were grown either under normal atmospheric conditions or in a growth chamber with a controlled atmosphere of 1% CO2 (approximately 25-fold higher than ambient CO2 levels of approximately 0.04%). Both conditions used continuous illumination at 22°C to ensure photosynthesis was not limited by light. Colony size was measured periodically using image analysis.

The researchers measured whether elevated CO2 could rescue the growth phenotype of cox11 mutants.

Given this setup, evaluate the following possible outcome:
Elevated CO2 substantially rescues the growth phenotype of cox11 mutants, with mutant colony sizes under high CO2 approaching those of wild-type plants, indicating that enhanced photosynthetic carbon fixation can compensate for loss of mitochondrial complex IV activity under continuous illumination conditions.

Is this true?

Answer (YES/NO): NO